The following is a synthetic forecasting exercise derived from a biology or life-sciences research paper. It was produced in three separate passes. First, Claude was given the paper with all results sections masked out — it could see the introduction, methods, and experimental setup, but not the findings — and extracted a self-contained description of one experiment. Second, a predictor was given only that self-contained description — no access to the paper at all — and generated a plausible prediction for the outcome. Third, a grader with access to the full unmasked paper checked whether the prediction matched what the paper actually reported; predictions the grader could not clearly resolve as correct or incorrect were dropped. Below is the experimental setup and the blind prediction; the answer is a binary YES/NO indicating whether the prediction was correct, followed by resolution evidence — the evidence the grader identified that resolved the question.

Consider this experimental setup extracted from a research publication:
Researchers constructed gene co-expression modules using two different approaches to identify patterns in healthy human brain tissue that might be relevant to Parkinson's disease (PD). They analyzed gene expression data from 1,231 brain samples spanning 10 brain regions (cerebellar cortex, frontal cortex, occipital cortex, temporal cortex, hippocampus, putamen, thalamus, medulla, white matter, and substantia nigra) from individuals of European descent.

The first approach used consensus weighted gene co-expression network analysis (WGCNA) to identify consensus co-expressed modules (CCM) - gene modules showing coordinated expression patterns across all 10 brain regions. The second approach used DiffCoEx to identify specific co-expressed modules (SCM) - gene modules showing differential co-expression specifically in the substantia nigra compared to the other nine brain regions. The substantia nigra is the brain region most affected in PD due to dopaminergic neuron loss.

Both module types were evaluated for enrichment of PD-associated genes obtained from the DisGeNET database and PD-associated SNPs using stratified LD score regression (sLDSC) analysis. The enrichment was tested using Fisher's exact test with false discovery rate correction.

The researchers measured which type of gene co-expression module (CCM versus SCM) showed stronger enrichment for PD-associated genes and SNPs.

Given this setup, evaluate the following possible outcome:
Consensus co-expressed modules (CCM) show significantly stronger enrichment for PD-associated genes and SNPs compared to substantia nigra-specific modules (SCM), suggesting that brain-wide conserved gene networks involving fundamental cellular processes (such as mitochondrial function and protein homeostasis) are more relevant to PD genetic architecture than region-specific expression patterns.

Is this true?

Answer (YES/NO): NO